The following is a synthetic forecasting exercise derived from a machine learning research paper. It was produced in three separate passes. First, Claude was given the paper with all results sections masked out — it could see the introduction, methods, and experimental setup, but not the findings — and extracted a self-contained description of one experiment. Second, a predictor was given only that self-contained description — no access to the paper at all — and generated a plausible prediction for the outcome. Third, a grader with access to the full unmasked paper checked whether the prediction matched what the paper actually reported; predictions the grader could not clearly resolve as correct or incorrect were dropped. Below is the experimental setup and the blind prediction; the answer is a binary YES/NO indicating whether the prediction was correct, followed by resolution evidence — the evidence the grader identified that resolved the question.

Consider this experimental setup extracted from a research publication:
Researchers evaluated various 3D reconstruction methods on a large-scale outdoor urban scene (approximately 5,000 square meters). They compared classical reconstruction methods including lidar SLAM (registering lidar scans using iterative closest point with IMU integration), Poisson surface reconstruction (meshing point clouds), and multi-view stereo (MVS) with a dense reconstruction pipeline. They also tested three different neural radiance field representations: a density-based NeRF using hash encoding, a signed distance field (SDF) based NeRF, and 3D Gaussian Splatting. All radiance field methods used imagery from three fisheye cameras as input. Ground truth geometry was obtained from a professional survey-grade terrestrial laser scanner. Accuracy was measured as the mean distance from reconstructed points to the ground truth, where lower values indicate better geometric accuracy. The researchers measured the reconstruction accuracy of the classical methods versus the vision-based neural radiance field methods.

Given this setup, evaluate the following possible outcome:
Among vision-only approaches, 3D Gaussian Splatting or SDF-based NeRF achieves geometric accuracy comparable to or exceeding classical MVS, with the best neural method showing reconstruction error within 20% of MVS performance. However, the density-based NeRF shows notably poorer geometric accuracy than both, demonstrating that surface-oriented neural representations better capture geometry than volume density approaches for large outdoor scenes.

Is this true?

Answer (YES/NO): NO